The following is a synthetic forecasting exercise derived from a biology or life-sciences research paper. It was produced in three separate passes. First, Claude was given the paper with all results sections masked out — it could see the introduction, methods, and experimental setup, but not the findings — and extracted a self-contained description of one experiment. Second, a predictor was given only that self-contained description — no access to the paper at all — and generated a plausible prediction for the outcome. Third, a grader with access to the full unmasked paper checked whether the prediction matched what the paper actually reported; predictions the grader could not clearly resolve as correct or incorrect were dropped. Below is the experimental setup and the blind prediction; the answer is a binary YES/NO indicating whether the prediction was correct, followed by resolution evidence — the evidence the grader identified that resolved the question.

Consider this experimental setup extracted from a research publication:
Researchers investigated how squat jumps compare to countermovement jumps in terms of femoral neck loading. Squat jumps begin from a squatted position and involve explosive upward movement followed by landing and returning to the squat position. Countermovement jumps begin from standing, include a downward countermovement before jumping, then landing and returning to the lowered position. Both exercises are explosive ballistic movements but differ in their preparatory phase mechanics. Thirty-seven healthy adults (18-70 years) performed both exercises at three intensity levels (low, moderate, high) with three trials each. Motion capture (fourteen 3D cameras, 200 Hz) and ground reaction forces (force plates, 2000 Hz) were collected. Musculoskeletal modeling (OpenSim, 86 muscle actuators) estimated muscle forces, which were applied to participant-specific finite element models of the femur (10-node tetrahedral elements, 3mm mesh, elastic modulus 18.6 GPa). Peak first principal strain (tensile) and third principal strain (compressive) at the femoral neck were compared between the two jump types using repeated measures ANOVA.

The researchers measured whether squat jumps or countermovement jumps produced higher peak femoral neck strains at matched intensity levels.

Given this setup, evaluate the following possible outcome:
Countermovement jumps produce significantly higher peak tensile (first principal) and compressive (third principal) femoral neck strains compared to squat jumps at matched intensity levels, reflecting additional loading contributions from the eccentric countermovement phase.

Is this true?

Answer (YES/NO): NO